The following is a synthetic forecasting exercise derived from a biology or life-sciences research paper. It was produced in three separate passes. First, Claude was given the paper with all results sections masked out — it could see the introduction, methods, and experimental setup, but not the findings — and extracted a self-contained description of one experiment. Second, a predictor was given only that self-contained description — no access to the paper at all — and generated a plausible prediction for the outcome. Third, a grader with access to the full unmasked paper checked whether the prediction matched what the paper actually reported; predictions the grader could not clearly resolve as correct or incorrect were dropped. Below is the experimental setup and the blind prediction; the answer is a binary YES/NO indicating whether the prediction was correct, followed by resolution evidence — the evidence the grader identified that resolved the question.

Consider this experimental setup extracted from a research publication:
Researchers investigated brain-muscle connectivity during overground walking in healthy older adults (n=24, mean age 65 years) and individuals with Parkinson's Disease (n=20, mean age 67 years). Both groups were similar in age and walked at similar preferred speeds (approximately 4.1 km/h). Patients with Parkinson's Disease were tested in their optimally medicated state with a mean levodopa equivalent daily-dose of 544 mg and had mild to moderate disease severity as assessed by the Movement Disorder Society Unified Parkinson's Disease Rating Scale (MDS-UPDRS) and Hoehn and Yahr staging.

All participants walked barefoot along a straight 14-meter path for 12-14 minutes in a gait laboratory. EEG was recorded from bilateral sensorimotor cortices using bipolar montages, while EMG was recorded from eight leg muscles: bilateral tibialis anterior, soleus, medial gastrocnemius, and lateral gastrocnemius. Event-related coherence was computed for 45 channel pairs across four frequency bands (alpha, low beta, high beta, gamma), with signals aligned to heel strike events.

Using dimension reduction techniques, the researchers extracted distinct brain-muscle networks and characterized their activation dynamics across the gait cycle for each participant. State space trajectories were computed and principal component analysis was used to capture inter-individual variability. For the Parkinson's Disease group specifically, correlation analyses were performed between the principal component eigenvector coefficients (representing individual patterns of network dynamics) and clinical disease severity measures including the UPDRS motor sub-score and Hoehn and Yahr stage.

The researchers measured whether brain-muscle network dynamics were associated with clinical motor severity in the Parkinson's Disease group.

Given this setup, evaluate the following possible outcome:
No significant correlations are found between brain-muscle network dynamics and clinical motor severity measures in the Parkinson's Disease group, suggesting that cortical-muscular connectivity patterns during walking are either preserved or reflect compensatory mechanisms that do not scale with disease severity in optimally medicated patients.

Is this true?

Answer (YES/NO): YES